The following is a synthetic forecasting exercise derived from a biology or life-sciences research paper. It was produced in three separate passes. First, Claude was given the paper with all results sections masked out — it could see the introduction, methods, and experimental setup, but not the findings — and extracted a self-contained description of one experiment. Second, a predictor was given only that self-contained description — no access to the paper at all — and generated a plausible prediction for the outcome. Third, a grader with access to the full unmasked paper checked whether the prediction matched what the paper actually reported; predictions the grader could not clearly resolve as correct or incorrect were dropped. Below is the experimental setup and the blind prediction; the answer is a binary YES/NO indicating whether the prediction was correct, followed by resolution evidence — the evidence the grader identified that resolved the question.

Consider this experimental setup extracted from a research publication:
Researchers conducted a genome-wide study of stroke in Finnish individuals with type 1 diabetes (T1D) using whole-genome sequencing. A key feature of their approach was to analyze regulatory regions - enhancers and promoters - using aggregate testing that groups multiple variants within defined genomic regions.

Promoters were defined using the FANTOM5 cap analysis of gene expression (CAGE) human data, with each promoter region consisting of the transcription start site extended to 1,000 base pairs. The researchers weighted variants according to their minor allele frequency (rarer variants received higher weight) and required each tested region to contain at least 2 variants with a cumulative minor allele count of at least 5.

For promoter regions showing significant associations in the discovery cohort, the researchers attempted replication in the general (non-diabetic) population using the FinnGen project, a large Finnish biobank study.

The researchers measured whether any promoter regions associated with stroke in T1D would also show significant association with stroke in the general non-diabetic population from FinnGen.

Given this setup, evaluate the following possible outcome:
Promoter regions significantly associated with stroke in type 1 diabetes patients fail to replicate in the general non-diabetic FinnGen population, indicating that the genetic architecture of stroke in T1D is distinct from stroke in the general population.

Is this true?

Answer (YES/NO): NO